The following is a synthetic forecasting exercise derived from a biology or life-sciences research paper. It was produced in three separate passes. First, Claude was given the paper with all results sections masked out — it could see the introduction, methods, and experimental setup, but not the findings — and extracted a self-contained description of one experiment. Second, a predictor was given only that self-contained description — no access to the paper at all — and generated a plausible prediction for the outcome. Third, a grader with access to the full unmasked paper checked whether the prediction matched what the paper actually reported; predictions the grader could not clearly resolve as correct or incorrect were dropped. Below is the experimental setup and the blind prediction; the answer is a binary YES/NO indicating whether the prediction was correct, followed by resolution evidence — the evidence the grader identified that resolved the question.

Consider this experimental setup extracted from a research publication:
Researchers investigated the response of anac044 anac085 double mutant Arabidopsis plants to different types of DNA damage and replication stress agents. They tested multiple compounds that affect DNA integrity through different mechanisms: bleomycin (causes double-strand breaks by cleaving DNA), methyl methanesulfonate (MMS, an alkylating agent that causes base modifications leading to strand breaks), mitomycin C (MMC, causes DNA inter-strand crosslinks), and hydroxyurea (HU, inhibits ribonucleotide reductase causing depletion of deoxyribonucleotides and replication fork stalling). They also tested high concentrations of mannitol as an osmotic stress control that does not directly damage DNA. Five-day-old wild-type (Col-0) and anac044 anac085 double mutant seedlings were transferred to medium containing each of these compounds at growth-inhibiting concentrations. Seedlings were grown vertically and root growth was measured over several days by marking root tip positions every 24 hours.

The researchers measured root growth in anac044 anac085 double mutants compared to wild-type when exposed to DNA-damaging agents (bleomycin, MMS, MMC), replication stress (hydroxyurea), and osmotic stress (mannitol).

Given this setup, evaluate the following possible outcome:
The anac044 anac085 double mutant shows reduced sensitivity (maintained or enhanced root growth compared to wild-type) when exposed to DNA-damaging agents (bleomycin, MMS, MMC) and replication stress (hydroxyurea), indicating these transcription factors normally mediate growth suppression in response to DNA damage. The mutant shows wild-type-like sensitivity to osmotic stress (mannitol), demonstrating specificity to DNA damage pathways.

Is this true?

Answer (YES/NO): YES